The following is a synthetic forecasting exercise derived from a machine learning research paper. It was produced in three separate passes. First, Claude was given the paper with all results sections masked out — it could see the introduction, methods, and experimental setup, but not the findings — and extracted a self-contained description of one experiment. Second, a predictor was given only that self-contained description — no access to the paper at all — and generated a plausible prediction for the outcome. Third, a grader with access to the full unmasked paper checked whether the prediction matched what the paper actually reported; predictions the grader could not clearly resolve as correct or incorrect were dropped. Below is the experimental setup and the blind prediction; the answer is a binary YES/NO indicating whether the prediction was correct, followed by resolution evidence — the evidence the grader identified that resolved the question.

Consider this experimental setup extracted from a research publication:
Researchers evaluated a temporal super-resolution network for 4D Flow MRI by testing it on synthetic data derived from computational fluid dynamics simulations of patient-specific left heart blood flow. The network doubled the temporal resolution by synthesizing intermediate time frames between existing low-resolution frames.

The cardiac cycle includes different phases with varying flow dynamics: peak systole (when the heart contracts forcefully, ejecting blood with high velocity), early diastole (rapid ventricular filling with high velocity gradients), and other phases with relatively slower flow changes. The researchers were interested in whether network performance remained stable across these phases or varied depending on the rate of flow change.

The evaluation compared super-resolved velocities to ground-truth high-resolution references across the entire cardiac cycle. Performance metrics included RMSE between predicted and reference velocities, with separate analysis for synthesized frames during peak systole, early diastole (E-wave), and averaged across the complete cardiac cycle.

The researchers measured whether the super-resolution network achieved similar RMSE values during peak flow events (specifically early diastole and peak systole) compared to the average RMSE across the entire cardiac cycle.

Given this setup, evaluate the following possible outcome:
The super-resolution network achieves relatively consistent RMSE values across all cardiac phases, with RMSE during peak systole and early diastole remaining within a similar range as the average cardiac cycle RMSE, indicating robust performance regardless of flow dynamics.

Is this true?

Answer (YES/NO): YES